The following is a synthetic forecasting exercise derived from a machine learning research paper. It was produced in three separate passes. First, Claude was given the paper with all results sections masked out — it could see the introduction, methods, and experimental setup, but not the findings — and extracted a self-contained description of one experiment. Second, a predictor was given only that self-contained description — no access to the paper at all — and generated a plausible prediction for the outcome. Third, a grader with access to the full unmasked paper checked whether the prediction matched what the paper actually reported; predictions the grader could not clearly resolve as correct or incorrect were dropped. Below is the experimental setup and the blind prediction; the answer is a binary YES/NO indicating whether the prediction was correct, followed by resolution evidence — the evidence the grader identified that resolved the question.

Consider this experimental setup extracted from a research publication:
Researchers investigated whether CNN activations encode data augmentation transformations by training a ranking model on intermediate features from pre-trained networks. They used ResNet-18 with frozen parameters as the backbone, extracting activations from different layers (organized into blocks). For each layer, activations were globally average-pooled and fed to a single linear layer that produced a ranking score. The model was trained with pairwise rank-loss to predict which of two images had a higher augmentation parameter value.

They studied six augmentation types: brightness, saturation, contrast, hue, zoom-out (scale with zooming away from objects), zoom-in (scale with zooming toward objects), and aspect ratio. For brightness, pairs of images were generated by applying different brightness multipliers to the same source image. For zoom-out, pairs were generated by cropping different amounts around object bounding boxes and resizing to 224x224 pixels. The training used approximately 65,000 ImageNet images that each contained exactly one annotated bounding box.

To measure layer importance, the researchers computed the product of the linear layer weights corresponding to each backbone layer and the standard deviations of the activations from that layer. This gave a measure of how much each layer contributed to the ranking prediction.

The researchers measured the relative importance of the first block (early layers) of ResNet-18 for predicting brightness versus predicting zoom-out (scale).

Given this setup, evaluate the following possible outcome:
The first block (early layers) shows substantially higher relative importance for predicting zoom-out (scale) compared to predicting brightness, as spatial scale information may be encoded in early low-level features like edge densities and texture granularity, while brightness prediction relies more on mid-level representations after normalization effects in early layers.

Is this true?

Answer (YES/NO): NO